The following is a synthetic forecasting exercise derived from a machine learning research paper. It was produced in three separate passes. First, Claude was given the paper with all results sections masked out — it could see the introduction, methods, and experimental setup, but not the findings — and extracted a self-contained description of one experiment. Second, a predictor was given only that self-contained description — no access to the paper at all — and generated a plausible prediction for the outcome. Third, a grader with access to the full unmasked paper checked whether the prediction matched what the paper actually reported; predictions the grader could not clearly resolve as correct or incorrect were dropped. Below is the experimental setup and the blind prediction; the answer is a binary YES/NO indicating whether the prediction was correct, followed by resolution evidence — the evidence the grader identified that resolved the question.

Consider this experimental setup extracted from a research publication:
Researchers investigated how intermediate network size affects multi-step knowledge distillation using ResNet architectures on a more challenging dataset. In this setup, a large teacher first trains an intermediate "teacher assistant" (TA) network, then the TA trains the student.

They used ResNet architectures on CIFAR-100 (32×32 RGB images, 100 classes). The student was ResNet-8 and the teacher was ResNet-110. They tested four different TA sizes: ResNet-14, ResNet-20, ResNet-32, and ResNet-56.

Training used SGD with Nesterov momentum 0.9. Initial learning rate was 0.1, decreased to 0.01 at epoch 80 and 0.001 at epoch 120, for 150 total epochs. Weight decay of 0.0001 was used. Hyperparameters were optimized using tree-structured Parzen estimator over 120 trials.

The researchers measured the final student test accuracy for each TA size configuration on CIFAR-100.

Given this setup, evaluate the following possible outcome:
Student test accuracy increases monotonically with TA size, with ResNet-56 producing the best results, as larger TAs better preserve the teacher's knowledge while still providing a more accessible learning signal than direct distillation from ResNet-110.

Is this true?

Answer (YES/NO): NO